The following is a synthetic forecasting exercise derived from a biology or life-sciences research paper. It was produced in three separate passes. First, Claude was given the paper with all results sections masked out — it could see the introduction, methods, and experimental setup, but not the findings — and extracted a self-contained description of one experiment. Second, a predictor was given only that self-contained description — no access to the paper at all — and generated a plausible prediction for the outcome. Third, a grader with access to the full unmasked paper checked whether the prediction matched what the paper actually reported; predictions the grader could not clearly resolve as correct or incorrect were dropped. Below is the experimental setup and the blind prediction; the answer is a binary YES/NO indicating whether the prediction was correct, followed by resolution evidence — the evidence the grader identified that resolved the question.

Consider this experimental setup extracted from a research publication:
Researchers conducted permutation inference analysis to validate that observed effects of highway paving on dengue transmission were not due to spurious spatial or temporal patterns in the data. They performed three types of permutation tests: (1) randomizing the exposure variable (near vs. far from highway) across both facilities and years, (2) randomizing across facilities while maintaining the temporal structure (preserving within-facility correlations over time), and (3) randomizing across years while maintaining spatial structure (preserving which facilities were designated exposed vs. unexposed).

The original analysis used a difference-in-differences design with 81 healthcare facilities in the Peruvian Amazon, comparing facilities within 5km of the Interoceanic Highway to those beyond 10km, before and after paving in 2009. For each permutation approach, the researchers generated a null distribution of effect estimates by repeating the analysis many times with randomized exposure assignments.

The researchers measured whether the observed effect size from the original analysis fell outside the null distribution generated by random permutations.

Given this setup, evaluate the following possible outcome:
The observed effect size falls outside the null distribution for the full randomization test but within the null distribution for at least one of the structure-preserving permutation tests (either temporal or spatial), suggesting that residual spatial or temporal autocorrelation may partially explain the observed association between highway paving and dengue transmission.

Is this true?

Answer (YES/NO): NO